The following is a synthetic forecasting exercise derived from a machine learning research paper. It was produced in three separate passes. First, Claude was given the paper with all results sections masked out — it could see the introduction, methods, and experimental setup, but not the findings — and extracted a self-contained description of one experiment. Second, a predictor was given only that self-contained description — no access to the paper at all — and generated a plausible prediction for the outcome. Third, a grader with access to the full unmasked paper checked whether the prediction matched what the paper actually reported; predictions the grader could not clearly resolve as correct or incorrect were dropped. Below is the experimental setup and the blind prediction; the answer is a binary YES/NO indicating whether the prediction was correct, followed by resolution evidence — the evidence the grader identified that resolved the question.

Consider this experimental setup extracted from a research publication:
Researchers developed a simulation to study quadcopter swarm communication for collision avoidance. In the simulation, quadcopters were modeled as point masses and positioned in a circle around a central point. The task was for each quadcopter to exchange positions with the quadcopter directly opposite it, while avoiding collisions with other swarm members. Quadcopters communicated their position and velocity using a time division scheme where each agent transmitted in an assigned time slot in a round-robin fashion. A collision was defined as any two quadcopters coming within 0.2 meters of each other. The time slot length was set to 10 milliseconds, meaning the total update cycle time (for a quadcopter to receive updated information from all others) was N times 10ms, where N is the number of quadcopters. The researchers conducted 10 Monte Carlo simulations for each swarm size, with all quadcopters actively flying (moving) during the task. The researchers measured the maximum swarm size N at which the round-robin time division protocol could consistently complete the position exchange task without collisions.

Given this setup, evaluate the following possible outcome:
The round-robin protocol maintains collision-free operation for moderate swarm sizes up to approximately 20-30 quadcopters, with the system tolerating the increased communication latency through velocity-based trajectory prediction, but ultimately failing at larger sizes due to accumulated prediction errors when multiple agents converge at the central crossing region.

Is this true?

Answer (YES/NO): NO